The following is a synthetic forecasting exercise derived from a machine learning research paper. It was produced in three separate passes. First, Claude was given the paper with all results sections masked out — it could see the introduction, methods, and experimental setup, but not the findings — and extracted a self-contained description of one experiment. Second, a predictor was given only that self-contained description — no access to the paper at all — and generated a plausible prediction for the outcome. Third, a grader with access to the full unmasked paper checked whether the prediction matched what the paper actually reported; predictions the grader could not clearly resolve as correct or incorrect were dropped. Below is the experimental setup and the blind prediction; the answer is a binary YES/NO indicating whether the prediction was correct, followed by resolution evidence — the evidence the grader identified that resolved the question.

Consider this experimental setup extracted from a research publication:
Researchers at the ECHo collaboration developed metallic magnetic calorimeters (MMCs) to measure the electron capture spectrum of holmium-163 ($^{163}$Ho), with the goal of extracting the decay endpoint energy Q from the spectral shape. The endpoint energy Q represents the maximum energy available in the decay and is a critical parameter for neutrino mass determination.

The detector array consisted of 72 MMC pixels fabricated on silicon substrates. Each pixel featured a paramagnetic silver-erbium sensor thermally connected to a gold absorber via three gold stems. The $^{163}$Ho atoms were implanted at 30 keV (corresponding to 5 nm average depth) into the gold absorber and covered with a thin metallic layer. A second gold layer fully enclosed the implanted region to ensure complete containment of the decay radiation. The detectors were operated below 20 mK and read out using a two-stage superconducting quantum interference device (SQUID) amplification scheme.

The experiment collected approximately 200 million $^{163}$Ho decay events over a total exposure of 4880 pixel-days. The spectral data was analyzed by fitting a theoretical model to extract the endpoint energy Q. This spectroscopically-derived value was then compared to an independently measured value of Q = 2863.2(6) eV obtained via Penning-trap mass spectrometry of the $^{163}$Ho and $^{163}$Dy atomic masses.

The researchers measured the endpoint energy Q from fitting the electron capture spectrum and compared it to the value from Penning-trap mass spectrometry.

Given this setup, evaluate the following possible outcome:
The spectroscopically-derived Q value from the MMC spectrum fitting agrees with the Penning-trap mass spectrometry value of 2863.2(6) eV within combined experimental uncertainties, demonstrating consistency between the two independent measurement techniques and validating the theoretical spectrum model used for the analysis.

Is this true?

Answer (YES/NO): YES